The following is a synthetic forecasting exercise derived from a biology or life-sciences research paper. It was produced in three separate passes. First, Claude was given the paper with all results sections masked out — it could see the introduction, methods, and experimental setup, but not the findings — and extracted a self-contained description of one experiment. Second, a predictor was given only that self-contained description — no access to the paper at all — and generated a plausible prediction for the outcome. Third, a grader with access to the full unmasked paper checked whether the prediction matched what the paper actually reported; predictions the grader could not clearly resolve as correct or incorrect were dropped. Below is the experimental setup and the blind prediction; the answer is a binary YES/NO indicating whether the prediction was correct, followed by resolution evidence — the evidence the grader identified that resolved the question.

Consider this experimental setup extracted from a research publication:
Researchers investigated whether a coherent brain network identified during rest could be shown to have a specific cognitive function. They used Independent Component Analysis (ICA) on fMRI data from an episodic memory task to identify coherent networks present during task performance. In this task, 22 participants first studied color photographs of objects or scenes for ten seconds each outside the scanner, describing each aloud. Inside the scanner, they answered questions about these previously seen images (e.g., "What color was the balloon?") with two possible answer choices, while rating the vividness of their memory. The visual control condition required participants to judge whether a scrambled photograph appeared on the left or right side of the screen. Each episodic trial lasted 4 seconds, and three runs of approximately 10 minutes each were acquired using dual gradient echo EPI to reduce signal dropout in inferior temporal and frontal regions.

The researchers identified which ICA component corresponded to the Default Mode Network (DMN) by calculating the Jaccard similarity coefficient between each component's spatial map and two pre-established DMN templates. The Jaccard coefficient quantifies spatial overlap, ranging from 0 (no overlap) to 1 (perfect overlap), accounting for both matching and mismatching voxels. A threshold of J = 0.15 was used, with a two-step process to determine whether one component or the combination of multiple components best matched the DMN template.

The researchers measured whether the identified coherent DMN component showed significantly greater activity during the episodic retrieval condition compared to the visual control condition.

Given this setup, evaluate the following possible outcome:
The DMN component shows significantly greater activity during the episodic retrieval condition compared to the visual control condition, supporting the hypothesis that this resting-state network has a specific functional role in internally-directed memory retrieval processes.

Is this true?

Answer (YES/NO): NO